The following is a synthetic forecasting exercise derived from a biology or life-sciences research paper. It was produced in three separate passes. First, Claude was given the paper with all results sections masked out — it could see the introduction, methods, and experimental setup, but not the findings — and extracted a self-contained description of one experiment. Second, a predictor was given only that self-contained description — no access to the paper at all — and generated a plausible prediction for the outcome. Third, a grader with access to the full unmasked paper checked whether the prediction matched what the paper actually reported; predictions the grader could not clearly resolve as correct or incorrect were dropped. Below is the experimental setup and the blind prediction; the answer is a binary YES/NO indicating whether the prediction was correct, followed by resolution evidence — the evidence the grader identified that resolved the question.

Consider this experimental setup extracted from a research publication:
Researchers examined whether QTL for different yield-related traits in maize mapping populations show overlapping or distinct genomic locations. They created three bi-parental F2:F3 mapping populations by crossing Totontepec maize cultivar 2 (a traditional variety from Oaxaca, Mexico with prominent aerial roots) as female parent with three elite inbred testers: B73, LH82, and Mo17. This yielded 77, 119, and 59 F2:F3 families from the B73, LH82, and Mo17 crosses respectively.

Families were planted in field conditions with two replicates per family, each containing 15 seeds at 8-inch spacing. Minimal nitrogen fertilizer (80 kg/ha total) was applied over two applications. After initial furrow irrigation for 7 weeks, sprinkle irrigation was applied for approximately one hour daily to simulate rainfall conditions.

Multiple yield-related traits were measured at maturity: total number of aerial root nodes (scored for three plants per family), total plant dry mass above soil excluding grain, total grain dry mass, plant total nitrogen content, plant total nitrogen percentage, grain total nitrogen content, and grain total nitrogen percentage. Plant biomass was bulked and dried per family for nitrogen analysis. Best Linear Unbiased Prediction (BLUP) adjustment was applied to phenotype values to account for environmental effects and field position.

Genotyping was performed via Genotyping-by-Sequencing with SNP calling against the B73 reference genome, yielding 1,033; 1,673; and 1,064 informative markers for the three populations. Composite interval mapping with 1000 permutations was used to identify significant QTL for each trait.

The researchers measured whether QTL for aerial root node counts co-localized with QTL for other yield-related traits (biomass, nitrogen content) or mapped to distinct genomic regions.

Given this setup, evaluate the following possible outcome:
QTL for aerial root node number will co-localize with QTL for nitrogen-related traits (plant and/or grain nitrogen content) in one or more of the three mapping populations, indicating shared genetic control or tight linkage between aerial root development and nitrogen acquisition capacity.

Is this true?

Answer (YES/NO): NO